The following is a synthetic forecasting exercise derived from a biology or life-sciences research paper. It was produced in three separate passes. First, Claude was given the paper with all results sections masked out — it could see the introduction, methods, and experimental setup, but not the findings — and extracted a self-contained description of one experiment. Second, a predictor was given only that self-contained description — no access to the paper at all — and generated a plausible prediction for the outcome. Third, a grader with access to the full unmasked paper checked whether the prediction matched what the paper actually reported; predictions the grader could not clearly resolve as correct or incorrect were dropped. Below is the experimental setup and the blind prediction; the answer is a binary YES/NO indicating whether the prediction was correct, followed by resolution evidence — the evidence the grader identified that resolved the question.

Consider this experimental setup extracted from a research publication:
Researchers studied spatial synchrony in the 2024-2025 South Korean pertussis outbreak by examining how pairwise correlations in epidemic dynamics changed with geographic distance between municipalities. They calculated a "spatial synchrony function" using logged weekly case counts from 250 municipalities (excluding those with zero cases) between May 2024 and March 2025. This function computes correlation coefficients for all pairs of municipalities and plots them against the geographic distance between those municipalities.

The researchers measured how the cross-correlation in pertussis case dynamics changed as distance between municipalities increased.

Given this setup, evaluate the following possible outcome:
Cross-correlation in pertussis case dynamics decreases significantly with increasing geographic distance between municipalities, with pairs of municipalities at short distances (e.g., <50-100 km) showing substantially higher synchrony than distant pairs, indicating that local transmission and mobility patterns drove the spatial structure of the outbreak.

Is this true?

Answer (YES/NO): NO